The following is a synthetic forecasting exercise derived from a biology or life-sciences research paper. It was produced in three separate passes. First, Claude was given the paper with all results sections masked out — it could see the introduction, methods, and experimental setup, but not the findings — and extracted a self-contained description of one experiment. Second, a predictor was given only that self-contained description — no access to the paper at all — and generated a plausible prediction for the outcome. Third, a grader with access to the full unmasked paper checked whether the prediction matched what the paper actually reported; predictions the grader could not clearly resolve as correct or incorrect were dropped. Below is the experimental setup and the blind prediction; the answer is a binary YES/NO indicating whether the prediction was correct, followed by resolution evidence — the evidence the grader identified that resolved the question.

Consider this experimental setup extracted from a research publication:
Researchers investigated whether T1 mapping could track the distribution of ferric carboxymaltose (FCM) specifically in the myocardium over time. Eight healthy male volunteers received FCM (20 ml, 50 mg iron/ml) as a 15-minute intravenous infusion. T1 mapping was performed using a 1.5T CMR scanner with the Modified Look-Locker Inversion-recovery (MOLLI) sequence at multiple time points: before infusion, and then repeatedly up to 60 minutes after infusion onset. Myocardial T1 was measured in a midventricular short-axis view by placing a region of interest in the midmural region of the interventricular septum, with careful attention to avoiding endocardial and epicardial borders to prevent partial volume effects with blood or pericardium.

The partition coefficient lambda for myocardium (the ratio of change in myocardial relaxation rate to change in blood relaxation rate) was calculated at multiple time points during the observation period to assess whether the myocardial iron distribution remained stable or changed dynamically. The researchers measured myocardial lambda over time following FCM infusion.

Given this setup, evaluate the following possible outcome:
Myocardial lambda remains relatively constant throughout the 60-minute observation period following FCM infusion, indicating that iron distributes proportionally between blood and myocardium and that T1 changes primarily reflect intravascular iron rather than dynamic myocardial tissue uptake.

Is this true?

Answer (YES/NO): NO